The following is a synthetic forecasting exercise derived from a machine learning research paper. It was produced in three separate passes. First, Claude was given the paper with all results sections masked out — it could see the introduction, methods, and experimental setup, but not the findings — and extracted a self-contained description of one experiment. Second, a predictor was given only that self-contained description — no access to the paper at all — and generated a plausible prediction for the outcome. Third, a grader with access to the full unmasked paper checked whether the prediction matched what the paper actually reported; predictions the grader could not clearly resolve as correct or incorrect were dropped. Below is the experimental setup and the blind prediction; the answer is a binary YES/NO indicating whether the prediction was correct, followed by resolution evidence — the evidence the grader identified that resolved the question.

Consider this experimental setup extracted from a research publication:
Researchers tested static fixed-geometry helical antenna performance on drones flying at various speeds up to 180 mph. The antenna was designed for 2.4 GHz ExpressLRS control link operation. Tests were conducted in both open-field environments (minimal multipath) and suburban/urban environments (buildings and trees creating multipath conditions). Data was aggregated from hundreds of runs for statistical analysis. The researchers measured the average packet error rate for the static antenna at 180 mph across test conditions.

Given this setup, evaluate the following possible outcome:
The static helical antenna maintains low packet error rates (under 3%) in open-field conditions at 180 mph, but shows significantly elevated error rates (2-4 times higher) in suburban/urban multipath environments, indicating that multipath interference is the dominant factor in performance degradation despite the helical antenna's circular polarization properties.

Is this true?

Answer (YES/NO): NO